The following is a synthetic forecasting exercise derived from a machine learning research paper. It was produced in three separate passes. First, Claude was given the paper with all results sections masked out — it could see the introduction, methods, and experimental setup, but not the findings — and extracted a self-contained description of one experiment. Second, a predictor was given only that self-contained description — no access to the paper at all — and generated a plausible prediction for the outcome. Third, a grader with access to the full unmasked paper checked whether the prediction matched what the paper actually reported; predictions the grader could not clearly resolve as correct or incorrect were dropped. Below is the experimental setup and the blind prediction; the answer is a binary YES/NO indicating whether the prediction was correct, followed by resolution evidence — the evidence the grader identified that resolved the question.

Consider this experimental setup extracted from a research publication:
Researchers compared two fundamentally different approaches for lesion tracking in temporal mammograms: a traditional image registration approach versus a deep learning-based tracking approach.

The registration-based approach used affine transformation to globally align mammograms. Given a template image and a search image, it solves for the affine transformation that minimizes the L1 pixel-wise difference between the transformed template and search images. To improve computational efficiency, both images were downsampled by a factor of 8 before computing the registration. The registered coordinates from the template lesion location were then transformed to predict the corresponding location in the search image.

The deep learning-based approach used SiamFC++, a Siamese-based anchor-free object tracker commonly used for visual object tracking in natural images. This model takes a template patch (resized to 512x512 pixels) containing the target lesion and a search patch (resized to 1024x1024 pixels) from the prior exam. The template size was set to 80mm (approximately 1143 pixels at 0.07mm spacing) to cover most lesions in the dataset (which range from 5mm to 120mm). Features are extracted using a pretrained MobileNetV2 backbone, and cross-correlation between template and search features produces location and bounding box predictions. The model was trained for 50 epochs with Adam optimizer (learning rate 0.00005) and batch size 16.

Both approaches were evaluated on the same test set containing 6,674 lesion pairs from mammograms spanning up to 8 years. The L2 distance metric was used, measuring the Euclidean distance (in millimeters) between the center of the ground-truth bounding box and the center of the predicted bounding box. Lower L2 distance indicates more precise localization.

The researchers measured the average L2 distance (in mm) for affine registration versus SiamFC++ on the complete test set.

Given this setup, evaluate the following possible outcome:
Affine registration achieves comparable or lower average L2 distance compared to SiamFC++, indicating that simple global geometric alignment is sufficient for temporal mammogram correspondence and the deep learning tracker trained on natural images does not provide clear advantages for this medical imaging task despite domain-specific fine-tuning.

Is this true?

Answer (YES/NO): NO